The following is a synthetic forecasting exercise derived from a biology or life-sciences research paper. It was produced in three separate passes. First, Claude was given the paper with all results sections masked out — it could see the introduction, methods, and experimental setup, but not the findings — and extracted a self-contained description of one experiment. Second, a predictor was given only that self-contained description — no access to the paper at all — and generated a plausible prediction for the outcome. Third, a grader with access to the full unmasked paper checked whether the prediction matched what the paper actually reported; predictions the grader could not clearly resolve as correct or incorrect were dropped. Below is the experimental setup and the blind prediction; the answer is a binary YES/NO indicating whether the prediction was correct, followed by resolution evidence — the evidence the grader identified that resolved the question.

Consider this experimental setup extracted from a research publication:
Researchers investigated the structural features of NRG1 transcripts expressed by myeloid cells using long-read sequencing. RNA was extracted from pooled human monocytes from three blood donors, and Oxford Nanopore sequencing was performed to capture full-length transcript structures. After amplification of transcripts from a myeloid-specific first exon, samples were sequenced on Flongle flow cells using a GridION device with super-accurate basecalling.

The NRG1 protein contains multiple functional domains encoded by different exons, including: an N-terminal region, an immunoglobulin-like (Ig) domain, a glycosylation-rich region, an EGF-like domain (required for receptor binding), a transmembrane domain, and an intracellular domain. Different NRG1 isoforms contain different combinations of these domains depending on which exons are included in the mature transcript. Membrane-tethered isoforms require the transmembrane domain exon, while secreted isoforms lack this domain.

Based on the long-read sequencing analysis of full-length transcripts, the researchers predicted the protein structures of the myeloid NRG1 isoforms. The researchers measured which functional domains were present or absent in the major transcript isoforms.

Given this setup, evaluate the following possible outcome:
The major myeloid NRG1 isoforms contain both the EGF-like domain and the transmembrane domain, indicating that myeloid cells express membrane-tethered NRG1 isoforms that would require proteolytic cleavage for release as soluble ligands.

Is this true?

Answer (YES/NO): YES